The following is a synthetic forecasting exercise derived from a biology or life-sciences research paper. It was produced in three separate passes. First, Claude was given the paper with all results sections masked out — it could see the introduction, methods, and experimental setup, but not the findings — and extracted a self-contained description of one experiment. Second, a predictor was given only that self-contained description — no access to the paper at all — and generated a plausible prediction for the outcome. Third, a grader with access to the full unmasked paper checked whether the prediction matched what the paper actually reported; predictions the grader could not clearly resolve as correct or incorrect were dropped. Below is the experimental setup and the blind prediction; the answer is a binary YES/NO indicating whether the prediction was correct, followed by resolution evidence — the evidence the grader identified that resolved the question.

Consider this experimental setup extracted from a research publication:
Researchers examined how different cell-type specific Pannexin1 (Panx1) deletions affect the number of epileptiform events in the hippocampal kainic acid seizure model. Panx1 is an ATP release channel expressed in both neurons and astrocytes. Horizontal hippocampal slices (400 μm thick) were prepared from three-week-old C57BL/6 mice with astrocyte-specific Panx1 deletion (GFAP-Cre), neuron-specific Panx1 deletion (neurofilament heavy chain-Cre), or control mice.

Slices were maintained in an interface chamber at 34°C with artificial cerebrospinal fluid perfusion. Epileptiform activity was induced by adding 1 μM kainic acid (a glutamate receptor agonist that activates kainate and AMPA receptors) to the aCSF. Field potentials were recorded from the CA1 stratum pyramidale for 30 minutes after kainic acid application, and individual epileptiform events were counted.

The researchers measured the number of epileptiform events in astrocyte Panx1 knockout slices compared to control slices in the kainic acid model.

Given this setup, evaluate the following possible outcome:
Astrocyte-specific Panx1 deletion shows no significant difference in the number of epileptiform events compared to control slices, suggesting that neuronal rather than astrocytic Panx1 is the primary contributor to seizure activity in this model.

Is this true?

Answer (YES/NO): NO